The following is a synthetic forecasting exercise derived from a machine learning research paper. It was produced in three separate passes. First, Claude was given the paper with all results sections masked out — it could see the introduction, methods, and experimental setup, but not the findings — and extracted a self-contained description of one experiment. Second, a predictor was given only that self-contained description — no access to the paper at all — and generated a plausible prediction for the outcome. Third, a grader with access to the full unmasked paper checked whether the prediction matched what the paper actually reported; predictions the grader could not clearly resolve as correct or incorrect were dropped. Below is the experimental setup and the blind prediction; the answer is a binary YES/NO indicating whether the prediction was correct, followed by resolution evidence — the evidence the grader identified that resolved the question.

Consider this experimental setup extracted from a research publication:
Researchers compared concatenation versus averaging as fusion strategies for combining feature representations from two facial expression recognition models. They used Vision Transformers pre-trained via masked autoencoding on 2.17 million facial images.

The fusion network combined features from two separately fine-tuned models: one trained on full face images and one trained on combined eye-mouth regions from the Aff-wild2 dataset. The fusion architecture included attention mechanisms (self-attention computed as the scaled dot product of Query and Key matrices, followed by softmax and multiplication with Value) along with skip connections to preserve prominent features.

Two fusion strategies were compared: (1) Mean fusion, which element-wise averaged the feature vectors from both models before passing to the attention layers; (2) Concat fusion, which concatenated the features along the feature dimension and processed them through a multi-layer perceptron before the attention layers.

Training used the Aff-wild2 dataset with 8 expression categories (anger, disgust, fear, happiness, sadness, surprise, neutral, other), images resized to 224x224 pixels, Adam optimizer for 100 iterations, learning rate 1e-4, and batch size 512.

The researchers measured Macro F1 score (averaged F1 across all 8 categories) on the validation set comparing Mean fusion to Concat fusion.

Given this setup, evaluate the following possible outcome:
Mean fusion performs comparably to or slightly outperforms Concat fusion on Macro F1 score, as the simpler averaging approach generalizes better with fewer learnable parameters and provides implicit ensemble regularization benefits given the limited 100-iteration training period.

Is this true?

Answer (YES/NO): NO